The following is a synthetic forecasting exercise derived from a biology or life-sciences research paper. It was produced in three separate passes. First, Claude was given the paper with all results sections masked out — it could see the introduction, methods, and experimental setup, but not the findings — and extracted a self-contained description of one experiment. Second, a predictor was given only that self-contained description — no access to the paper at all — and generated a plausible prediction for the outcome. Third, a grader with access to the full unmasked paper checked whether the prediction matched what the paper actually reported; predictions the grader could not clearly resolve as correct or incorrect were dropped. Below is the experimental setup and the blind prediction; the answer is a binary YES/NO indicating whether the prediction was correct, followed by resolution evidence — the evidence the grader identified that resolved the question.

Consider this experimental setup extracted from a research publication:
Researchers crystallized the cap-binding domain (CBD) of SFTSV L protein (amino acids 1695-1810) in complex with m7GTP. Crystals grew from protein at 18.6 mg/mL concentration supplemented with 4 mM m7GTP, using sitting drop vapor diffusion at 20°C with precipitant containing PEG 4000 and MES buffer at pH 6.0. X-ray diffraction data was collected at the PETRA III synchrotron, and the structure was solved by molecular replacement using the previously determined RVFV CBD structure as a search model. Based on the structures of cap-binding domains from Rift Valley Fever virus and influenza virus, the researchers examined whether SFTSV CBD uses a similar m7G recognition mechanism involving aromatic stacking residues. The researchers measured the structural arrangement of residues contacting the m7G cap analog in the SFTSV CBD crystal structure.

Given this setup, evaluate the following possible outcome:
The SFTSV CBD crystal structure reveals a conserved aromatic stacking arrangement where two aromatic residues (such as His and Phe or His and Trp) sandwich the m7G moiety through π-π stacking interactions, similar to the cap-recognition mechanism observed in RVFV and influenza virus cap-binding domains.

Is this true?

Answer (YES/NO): NO